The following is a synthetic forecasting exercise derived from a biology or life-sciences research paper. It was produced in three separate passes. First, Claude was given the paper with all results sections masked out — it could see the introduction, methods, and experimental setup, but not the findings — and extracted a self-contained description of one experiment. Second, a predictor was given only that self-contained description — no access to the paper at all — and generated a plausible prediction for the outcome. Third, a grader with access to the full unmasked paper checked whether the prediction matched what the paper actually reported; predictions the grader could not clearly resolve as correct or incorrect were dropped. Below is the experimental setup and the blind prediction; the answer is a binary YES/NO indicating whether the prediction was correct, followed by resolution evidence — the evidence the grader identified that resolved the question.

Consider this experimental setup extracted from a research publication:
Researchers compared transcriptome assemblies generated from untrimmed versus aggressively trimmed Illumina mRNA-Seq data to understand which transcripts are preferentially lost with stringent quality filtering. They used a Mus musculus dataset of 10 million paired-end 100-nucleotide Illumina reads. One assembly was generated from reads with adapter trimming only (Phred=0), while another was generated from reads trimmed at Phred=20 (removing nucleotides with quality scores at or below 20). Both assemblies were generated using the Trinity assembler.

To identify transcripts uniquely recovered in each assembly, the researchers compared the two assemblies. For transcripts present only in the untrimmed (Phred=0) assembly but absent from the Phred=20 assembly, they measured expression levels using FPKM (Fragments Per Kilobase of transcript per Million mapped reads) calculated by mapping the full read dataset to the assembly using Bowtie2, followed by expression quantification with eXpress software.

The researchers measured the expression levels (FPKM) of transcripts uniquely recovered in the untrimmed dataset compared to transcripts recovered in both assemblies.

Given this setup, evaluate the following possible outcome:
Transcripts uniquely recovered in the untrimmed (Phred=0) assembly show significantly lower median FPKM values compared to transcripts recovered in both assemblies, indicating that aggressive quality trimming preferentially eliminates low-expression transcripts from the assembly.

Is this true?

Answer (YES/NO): NO